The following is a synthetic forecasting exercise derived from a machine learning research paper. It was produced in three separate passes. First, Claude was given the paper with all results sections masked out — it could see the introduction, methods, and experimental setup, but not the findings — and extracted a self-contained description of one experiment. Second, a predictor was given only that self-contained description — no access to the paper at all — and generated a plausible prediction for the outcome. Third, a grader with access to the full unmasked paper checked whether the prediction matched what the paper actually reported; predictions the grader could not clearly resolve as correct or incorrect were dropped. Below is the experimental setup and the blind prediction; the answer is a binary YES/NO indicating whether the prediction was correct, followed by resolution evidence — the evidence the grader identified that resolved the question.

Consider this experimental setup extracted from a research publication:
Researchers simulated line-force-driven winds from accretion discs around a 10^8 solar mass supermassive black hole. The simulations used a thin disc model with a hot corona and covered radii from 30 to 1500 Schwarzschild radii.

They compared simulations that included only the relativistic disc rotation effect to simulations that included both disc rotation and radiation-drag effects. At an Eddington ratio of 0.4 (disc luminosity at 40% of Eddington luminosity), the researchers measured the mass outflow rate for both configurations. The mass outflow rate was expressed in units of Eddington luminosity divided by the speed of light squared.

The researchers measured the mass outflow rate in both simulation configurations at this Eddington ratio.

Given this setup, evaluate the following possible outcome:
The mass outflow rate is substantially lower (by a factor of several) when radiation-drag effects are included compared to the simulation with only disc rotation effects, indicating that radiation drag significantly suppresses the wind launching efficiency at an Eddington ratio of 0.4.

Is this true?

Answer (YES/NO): NO